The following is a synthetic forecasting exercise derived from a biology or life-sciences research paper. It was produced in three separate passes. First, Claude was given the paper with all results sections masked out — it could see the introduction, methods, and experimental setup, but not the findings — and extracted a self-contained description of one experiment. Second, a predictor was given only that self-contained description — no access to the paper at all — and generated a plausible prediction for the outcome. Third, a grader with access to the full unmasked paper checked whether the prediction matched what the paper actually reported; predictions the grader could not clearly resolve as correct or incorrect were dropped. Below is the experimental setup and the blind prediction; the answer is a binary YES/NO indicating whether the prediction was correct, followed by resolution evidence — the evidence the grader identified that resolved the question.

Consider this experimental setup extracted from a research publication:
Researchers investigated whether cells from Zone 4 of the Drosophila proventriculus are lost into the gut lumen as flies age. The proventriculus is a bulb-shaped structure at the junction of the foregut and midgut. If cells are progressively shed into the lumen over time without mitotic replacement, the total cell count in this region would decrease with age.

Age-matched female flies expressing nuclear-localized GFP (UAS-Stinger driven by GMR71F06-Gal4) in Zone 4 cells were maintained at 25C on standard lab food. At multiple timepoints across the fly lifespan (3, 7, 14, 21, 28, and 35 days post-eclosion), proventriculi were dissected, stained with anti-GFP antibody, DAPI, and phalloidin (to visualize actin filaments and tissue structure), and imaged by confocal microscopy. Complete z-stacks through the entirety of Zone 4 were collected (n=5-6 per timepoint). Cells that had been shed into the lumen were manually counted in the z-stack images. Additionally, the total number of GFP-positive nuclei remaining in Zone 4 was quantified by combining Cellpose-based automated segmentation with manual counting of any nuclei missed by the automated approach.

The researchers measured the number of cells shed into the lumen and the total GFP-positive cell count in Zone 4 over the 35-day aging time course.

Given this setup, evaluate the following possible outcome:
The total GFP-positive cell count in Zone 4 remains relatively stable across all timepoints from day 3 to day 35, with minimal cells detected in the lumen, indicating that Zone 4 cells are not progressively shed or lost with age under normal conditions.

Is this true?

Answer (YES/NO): NO